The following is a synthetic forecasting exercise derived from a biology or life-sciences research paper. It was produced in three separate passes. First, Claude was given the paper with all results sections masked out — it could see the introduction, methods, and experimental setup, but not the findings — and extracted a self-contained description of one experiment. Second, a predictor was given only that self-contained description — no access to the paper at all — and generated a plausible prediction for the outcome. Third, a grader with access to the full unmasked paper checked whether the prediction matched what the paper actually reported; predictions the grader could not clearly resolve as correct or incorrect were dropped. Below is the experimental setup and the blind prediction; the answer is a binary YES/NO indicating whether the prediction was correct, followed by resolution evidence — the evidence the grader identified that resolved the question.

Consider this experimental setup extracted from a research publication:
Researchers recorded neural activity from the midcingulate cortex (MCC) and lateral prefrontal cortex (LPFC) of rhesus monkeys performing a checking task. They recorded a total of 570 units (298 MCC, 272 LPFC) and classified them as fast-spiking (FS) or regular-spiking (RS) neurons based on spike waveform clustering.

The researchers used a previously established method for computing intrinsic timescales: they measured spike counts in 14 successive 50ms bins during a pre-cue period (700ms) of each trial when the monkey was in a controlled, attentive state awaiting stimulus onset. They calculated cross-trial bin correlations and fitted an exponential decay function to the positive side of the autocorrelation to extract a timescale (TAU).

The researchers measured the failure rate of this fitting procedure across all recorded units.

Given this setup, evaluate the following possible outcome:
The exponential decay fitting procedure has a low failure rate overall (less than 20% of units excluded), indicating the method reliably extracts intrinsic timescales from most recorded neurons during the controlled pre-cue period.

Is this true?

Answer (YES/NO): NO